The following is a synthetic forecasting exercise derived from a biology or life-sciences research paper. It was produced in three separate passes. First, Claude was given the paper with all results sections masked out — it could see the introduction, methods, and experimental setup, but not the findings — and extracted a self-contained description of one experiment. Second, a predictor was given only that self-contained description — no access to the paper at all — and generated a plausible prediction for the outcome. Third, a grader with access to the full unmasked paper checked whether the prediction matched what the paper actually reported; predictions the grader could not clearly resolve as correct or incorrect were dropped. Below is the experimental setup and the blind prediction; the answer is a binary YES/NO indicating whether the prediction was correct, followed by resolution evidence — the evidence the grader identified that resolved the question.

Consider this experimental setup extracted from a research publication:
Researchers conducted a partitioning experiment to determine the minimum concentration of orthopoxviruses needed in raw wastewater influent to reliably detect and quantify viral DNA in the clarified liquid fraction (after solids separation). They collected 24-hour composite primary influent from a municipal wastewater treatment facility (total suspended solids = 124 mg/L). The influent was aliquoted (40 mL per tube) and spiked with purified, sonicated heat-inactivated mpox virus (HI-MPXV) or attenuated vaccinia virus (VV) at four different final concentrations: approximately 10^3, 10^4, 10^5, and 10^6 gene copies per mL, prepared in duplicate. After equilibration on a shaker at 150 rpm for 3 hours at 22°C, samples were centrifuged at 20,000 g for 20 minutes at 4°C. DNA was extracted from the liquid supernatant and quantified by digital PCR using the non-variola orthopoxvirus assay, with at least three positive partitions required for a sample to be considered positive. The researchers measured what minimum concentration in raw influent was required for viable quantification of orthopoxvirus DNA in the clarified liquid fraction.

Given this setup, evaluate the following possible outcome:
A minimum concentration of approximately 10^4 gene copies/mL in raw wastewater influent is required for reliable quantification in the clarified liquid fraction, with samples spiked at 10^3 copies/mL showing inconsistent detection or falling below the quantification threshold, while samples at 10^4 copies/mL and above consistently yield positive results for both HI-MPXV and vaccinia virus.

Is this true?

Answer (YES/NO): YES